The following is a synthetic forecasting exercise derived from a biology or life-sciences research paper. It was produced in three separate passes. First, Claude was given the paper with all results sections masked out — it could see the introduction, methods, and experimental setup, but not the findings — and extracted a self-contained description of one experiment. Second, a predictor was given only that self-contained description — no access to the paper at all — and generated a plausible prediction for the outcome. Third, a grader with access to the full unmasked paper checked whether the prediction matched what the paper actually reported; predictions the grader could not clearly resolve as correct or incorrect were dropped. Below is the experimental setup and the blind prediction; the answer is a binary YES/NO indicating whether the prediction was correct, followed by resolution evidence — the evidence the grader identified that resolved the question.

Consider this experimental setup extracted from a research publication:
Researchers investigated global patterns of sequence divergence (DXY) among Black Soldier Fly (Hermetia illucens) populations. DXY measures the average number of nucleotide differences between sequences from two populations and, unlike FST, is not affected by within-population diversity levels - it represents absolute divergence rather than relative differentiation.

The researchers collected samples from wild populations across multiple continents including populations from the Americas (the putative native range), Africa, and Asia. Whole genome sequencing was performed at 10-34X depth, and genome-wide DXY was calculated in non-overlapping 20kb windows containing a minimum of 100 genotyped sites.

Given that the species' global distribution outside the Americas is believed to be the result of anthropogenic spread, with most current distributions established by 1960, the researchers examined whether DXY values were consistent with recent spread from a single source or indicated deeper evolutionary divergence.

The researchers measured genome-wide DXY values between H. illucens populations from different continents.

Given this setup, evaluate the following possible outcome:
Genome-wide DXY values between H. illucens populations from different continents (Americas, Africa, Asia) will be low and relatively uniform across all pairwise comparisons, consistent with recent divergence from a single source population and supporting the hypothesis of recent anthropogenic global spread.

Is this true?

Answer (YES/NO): NO